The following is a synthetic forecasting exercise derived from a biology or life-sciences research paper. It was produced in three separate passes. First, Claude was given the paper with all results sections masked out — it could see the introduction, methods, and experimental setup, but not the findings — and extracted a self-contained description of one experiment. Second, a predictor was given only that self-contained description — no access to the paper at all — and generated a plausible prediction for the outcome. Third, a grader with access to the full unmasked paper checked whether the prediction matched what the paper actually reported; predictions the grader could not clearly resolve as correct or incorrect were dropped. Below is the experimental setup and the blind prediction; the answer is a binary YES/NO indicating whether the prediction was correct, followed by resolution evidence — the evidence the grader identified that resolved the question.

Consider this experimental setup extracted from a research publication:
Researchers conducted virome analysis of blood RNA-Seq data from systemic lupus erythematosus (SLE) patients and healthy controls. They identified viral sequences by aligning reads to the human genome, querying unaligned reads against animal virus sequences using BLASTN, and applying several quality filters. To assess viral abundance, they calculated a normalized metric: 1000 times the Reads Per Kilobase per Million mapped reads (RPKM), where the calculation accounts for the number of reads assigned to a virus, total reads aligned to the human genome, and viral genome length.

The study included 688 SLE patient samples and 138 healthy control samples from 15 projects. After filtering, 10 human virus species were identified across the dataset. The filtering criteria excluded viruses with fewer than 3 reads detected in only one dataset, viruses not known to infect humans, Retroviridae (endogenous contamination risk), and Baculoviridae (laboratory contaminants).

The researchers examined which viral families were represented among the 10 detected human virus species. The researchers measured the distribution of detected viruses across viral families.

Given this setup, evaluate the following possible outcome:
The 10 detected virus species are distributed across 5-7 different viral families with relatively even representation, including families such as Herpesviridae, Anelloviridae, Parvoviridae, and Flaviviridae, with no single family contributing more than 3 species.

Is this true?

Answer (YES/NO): NO